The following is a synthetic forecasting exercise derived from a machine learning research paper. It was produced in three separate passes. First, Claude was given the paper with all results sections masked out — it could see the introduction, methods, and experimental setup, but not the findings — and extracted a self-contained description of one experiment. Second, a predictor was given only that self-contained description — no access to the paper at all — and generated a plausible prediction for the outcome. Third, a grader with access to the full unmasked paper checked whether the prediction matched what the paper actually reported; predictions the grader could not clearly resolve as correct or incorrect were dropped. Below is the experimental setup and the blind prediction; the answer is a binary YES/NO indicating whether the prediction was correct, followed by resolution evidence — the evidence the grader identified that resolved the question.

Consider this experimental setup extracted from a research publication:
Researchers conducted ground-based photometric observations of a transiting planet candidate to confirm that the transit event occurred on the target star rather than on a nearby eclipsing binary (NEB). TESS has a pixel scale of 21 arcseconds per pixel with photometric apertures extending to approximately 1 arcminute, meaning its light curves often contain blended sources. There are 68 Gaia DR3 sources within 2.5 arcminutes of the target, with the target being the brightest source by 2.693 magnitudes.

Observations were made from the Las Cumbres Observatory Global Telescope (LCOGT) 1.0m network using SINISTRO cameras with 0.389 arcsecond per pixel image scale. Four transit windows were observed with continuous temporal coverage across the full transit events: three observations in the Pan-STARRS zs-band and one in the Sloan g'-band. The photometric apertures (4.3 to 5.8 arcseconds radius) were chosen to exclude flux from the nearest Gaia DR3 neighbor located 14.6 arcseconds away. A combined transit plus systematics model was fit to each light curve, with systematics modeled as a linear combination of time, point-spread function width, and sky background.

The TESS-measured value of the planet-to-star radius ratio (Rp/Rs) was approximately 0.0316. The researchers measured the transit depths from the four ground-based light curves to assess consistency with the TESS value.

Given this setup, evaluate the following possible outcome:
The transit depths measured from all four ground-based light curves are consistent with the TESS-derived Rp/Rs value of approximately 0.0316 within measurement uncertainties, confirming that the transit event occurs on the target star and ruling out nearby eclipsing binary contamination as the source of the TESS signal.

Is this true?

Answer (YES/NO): NO